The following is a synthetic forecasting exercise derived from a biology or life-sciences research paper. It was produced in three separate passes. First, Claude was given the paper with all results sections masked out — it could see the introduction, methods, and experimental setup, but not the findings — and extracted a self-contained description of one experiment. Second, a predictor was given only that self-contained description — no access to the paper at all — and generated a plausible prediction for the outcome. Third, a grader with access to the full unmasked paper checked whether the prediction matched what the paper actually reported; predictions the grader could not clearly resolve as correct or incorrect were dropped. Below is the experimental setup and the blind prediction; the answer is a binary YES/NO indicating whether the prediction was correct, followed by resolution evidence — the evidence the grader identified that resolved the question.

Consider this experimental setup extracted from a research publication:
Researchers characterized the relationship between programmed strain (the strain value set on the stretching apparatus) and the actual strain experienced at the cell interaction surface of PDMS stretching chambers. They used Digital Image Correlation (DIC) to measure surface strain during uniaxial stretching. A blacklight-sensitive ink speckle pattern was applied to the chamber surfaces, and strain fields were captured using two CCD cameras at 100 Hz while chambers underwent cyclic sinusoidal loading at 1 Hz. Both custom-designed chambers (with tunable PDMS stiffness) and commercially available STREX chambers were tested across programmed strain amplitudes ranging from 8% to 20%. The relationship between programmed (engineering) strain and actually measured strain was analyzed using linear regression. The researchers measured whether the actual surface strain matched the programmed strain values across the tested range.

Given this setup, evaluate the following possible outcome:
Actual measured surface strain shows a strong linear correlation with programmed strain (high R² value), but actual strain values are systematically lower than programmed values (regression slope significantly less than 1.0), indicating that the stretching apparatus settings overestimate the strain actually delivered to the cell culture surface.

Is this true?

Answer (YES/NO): YES